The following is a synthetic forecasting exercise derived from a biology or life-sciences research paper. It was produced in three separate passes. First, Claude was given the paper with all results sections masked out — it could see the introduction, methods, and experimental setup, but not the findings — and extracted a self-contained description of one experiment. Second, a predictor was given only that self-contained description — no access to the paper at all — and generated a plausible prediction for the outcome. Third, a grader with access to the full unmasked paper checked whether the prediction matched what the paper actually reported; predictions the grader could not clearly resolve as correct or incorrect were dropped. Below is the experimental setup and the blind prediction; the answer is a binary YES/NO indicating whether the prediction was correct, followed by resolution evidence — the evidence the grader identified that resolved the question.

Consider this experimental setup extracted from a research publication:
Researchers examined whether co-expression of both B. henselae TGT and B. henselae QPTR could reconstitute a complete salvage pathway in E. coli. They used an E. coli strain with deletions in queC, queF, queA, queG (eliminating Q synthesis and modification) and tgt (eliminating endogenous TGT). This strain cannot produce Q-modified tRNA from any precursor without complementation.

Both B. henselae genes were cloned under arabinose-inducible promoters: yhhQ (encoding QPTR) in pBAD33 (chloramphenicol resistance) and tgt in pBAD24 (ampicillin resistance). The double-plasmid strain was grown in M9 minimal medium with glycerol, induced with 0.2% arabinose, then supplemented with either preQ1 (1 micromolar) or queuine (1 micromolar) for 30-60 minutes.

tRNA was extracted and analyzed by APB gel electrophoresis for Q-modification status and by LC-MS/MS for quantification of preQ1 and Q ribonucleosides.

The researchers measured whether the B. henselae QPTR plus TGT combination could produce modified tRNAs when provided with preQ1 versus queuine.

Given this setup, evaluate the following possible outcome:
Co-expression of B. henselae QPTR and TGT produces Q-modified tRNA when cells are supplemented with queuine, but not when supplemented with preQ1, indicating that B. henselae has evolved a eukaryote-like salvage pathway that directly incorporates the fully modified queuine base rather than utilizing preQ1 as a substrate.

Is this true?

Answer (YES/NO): NO